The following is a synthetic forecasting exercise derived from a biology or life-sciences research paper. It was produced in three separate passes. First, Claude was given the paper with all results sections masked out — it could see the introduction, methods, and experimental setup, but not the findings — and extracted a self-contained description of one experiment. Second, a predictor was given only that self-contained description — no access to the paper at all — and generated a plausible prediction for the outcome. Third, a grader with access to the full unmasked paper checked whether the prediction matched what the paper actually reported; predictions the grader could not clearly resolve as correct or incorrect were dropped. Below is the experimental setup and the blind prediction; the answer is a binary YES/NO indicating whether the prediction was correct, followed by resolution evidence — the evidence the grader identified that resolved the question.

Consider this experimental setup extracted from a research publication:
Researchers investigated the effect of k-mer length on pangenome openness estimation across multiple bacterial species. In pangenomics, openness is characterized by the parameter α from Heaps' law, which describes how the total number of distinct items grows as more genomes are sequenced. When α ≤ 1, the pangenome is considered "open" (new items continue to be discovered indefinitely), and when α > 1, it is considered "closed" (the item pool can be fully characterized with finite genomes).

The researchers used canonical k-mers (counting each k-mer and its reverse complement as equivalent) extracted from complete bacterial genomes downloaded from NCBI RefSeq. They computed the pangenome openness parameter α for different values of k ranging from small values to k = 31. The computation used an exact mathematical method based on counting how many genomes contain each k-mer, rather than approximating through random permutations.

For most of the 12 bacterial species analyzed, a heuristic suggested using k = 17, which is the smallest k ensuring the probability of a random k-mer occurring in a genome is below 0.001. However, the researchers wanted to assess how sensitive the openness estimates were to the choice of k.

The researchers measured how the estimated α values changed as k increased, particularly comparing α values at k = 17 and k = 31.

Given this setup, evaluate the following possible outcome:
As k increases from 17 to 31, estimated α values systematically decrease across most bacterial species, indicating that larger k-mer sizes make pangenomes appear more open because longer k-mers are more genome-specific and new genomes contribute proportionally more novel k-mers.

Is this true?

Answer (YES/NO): NO